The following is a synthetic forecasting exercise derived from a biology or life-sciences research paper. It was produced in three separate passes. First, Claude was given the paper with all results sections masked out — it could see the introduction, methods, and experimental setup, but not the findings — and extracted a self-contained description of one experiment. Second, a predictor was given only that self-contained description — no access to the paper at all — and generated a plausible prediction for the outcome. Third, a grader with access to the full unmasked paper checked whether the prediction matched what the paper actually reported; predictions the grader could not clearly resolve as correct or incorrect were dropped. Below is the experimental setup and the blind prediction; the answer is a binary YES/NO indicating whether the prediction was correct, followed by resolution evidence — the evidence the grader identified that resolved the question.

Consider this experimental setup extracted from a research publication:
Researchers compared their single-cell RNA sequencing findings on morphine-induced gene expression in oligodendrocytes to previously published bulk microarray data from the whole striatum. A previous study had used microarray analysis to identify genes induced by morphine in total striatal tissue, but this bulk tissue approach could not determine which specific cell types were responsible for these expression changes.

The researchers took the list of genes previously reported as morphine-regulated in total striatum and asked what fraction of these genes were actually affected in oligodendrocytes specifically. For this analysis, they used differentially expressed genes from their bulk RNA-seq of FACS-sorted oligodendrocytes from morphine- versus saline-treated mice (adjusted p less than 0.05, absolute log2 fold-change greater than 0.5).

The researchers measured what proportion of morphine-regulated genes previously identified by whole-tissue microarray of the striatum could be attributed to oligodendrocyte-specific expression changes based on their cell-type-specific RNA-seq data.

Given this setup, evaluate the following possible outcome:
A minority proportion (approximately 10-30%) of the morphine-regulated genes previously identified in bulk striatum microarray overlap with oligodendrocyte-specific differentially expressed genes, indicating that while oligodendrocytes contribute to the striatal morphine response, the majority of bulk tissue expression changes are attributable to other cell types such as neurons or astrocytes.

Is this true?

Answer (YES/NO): NO